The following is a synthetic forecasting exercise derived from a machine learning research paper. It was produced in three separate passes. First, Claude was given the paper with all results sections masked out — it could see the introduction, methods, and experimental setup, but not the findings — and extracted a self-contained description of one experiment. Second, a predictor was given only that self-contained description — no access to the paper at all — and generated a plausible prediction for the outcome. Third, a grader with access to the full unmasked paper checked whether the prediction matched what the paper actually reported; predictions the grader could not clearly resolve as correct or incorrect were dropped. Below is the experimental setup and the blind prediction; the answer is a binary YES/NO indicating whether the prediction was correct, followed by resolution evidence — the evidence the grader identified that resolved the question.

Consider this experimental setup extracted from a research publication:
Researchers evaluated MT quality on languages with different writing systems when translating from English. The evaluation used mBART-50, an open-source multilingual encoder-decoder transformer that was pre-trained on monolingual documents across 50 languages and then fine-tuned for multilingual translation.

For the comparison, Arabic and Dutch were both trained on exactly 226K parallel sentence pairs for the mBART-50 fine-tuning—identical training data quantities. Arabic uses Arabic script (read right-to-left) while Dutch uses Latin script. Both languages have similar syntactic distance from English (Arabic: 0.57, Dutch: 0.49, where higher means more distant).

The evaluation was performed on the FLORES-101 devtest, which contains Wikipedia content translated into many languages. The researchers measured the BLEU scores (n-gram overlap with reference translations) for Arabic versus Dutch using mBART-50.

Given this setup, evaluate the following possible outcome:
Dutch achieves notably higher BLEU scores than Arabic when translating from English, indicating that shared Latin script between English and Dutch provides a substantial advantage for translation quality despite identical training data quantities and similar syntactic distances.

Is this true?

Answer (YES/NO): YES